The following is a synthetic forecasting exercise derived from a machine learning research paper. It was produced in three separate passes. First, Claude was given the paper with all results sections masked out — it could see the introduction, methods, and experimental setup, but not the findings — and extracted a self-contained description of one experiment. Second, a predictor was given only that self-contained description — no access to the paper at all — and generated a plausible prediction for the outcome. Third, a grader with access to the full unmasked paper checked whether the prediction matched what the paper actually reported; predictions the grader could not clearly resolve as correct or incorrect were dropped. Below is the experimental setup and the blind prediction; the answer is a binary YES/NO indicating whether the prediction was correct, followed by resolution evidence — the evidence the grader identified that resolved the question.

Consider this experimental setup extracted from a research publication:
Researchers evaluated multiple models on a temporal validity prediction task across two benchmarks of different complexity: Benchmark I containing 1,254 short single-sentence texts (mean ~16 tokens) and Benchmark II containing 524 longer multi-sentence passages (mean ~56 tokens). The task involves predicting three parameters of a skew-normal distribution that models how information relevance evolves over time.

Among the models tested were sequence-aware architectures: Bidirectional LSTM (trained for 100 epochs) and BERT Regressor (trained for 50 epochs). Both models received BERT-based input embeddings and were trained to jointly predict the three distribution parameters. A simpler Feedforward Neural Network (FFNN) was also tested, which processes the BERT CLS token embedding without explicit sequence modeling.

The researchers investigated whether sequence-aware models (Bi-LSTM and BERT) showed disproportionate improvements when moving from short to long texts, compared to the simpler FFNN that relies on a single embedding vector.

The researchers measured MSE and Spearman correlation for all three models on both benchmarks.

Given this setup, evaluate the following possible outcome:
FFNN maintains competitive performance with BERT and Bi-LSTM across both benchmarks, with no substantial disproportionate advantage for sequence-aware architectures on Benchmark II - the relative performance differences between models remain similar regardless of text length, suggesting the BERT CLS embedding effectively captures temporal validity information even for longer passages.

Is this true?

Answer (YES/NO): NO